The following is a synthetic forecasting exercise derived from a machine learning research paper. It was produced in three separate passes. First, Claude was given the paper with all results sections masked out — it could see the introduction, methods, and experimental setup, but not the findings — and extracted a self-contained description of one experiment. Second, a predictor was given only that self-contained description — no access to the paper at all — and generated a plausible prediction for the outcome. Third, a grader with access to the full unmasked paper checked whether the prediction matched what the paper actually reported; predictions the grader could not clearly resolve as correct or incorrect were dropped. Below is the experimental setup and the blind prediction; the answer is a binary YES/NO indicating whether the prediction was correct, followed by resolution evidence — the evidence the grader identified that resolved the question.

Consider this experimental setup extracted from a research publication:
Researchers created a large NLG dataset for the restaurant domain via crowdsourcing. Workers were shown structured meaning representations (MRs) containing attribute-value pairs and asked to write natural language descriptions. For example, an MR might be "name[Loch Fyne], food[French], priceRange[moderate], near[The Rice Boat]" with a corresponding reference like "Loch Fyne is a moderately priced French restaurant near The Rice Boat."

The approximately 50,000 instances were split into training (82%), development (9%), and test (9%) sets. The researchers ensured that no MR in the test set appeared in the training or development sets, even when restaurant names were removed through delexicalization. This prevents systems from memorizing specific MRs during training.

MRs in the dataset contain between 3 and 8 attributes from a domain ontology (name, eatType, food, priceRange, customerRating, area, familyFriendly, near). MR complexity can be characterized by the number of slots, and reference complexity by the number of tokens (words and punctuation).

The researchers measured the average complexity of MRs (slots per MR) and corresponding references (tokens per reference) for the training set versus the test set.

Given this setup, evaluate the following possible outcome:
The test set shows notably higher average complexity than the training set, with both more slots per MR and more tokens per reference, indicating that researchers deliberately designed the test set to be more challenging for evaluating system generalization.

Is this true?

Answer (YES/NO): YES